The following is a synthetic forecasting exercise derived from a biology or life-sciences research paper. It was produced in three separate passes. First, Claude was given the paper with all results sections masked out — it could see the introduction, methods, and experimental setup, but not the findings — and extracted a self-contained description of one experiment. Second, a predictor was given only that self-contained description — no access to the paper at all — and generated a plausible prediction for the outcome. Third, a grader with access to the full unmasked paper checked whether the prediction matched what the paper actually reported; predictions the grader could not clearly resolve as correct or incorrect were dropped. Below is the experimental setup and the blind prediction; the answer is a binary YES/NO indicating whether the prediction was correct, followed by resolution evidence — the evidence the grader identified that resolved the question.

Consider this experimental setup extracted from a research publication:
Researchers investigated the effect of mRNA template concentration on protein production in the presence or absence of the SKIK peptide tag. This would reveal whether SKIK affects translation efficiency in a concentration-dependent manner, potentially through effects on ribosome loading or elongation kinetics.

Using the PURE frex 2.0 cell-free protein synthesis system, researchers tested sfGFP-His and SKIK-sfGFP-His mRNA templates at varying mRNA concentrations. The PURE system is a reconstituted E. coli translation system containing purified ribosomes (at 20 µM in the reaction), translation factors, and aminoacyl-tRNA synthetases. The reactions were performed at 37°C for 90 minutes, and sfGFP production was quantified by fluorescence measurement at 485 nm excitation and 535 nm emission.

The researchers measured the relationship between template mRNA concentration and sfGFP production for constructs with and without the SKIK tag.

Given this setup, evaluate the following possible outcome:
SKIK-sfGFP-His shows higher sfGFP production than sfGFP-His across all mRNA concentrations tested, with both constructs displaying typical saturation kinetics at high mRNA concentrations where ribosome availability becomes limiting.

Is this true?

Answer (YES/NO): YES